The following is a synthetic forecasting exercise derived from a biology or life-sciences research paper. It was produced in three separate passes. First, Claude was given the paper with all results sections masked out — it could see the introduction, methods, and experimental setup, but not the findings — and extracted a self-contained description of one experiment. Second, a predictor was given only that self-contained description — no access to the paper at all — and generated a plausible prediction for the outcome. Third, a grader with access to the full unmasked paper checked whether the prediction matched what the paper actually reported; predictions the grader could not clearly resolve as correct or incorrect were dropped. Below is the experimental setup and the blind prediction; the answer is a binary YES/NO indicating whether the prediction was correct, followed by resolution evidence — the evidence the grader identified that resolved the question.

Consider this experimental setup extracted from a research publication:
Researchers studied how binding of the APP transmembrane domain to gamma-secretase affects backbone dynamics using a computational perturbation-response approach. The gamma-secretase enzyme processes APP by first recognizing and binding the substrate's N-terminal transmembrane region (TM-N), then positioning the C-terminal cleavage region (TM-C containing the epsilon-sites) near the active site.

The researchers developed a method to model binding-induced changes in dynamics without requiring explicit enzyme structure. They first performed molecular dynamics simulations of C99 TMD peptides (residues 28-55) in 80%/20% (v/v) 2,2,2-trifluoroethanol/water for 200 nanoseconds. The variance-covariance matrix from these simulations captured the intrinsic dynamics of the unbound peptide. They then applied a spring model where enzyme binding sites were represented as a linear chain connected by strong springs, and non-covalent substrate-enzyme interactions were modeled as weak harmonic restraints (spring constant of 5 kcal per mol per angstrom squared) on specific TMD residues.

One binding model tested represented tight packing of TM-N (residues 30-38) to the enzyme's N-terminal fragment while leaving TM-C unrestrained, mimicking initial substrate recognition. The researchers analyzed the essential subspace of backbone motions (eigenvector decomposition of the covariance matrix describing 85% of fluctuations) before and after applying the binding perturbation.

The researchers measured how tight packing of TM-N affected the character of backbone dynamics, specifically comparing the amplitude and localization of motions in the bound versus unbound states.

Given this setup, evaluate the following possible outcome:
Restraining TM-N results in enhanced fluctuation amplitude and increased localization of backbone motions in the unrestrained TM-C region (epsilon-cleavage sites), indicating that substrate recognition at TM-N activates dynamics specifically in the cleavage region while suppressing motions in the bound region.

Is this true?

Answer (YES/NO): NO